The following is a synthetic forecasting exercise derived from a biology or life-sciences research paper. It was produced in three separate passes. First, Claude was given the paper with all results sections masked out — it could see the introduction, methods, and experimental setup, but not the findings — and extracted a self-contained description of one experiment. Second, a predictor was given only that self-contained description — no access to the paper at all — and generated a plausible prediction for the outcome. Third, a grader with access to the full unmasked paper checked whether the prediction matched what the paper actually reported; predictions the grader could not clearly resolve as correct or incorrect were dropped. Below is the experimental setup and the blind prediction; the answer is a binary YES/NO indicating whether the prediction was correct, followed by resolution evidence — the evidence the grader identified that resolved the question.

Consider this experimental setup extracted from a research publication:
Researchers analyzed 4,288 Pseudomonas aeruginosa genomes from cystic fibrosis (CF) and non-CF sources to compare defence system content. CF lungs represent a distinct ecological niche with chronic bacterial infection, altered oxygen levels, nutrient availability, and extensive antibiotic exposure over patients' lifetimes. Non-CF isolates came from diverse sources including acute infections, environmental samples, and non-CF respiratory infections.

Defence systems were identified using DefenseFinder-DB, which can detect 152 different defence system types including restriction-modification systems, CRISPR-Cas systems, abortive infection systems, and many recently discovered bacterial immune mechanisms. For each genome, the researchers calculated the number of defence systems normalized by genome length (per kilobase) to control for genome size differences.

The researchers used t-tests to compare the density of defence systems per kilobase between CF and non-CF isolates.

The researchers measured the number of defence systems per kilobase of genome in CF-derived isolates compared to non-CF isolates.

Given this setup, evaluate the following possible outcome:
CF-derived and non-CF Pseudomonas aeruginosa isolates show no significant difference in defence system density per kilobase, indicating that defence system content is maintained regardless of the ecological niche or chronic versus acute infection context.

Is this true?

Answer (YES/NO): NO